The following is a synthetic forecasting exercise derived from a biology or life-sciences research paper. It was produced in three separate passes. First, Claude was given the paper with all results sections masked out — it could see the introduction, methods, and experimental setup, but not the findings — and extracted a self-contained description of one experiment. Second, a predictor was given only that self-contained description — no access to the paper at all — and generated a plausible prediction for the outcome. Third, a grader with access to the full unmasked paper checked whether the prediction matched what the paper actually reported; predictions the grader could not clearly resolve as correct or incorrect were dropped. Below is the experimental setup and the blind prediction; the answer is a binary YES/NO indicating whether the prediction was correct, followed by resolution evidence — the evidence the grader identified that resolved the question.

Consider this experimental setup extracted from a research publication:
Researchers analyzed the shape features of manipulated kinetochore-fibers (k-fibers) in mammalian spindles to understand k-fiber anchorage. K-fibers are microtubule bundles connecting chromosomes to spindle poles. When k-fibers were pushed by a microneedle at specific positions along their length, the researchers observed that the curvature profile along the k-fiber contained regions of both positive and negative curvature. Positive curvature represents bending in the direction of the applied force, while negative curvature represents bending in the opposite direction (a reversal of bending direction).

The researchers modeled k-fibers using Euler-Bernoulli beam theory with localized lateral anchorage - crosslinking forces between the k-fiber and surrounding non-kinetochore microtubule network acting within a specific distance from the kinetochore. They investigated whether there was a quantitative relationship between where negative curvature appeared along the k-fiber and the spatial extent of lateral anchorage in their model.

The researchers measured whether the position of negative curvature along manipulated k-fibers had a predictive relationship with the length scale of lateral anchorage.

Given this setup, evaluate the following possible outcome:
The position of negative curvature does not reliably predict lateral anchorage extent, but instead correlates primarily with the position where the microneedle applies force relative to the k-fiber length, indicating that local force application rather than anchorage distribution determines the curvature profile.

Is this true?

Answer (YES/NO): NO